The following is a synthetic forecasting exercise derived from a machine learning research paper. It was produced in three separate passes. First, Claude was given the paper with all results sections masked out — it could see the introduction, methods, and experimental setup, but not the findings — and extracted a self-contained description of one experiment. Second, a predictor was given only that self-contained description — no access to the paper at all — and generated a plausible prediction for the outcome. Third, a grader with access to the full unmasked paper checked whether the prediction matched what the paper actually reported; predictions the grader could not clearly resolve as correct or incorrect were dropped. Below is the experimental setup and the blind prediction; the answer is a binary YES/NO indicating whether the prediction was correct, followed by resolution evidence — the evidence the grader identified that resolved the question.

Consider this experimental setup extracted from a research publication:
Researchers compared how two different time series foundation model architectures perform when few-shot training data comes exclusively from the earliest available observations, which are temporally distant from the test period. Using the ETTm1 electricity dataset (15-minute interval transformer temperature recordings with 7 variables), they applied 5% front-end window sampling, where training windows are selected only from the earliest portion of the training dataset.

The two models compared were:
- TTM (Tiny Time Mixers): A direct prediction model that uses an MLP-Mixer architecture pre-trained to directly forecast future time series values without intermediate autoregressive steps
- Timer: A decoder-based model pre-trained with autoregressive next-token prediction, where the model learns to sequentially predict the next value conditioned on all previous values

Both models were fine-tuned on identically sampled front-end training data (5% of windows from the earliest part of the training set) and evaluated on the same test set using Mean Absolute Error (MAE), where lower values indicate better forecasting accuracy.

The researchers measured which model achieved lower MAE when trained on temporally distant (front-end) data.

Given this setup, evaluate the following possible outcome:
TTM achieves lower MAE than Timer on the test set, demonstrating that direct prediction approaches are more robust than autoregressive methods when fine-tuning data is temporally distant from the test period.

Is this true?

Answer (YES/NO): YES